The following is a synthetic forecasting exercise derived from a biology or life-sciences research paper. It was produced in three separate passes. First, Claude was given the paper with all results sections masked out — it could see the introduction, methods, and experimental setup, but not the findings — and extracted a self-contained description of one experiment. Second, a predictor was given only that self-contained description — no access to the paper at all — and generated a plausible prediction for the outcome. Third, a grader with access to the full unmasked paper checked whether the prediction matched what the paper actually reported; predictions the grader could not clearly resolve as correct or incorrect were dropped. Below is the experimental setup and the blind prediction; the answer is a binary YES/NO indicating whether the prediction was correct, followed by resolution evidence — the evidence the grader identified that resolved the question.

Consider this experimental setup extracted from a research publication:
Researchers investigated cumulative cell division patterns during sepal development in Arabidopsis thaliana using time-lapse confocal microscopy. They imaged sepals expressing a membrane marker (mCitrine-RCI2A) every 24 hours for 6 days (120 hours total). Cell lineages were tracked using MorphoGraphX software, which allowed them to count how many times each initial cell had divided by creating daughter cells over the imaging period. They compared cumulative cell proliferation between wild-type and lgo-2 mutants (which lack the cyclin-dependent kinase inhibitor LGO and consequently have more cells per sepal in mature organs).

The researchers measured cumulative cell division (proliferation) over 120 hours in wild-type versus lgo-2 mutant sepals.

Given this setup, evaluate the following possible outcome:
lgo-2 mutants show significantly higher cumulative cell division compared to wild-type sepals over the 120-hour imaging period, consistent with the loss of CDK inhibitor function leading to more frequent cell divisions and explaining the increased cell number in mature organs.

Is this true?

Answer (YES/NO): YES